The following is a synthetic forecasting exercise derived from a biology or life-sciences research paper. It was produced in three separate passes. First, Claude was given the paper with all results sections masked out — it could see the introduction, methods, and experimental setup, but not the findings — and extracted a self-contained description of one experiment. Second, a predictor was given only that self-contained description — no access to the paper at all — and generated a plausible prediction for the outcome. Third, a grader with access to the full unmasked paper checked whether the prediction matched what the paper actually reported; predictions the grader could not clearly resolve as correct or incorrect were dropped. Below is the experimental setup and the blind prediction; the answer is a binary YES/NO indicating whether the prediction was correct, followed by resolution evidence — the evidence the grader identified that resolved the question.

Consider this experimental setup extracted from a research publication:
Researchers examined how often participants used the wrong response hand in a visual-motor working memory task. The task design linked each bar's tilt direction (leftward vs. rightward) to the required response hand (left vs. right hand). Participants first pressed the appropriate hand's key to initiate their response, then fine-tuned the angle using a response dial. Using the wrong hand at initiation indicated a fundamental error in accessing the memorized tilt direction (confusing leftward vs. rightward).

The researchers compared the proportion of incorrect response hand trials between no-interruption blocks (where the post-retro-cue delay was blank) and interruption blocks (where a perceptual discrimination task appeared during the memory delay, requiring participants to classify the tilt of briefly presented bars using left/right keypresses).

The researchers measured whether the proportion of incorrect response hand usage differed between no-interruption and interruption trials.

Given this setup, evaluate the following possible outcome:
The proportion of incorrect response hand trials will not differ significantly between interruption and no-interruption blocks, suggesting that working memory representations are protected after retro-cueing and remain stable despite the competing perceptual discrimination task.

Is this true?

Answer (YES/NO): YES